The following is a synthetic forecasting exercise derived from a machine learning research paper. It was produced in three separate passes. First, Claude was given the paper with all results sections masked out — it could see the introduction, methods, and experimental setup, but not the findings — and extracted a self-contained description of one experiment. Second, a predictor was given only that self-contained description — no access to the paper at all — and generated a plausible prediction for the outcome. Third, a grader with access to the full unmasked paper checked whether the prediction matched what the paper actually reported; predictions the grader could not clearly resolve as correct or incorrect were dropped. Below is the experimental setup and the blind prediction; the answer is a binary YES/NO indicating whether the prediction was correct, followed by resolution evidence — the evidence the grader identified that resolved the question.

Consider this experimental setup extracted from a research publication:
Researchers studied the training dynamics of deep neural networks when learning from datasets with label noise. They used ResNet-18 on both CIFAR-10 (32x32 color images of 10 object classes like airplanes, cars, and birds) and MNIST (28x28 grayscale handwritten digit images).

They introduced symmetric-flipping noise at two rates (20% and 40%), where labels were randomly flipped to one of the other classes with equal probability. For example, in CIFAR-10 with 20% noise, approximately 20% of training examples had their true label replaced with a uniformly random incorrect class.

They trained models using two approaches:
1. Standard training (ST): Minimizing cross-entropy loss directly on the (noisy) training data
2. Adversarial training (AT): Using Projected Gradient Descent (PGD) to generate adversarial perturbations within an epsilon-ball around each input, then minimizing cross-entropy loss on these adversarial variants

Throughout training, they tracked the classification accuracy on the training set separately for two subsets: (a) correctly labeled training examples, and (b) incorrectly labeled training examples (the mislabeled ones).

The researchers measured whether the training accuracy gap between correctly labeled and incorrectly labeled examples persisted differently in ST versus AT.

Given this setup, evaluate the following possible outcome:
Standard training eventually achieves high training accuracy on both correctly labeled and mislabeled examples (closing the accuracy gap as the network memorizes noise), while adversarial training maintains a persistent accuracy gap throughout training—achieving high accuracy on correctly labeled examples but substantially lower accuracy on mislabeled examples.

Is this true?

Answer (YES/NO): YES